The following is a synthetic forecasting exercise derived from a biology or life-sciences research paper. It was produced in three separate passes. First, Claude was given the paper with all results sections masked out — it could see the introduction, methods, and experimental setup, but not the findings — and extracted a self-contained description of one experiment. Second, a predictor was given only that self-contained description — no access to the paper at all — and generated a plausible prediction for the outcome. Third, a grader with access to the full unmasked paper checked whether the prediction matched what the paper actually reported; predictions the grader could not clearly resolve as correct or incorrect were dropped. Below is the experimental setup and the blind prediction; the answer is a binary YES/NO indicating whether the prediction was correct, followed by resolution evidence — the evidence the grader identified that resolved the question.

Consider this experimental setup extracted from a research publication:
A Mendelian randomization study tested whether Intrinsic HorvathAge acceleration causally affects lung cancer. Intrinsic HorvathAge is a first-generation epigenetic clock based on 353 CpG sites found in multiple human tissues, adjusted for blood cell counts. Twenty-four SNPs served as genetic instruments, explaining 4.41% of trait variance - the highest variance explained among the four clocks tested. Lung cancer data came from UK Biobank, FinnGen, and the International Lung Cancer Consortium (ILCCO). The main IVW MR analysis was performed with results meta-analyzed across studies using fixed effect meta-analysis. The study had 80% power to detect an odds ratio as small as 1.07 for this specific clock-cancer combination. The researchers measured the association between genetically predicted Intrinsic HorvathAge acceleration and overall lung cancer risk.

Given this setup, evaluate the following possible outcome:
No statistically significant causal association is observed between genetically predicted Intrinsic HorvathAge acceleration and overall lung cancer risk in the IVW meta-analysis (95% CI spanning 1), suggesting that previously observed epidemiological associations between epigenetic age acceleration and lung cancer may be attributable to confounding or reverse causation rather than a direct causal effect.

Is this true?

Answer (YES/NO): NO